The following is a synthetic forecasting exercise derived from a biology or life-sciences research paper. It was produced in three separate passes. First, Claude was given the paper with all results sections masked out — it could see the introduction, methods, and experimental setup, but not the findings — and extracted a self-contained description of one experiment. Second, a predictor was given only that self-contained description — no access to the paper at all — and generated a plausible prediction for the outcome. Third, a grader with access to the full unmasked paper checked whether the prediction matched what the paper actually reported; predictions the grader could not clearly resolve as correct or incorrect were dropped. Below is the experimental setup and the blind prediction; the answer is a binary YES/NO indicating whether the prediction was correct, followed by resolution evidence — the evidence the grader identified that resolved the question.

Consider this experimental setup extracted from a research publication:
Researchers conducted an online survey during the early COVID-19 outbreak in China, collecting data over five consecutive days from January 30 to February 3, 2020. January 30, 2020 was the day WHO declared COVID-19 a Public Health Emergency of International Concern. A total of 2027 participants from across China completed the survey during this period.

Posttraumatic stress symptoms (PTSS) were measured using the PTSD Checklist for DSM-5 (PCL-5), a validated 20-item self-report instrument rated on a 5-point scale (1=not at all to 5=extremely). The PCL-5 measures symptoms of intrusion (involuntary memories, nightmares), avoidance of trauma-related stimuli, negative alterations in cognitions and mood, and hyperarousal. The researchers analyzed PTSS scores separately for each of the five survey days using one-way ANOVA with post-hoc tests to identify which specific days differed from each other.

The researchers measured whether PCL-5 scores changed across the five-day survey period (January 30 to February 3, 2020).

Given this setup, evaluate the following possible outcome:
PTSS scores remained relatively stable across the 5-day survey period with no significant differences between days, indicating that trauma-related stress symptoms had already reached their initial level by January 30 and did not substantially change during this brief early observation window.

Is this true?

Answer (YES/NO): NO